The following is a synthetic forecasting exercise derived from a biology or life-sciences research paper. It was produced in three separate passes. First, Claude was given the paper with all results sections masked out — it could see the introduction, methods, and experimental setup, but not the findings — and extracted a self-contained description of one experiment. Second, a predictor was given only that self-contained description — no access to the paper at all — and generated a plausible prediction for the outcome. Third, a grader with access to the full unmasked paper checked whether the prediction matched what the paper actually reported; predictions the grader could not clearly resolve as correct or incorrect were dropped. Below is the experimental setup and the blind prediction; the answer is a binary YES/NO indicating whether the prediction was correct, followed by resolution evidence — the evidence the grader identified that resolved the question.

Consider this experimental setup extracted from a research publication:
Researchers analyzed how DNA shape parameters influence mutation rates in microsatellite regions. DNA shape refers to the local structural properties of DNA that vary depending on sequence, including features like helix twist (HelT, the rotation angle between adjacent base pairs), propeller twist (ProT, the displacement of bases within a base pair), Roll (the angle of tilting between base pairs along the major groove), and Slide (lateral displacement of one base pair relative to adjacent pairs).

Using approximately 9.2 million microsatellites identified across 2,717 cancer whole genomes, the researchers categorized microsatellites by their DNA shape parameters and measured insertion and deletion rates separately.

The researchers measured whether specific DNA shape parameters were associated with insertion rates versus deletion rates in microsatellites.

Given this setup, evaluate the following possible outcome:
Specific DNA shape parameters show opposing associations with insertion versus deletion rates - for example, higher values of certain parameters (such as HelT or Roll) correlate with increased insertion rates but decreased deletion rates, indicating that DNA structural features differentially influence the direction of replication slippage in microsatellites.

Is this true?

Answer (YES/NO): NO